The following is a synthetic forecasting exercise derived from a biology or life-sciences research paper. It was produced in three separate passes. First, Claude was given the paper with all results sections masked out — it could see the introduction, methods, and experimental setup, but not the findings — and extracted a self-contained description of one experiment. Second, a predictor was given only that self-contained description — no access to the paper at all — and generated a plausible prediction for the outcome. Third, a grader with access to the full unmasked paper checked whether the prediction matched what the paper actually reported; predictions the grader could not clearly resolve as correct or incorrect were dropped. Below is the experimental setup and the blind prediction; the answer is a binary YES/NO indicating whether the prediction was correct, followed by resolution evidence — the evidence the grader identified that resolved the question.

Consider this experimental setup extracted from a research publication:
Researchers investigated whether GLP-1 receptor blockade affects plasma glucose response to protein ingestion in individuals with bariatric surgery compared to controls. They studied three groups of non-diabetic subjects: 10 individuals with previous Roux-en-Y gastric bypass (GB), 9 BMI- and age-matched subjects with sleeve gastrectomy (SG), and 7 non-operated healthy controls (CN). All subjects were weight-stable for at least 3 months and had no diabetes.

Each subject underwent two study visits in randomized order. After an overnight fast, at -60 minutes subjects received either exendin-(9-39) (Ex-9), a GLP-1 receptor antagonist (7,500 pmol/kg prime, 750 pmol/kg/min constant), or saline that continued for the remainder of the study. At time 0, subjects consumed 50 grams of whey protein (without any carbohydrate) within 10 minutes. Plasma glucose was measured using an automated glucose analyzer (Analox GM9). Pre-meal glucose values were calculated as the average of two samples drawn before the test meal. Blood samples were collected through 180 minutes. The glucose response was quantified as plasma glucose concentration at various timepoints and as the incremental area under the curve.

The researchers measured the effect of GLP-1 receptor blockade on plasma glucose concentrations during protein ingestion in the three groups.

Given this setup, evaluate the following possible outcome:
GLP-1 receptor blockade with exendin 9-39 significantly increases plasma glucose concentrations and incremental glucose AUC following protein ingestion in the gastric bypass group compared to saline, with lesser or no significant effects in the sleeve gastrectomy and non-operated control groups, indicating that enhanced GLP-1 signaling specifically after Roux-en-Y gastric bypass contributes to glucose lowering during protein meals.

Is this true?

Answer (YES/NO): NO